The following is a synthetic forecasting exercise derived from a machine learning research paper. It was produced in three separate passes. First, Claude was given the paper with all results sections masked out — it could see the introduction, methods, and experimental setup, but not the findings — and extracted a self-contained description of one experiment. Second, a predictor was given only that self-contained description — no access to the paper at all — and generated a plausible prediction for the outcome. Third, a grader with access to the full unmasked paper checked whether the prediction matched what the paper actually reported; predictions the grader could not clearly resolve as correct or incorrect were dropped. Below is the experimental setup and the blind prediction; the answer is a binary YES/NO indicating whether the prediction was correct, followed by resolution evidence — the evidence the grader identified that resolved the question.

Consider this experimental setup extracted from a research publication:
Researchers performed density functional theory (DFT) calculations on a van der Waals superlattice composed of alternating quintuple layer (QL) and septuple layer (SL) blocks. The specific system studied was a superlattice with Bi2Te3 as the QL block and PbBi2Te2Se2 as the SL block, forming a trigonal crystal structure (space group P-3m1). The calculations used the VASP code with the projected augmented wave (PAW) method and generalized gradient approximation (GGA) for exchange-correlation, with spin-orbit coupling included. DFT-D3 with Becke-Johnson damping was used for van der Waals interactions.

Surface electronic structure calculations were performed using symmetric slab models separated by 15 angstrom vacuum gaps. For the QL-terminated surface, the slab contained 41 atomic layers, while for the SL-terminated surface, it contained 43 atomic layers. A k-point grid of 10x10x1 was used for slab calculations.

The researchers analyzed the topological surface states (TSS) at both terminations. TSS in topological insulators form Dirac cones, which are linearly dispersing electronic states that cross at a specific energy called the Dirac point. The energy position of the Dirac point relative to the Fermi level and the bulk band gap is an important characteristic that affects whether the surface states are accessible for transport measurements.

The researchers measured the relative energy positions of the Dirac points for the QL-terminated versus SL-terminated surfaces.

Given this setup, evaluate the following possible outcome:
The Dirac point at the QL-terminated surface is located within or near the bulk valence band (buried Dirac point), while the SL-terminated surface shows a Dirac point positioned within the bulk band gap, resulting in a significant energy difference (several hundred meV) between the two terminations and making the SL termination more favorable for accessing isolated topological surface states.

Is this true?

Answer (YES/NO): NO